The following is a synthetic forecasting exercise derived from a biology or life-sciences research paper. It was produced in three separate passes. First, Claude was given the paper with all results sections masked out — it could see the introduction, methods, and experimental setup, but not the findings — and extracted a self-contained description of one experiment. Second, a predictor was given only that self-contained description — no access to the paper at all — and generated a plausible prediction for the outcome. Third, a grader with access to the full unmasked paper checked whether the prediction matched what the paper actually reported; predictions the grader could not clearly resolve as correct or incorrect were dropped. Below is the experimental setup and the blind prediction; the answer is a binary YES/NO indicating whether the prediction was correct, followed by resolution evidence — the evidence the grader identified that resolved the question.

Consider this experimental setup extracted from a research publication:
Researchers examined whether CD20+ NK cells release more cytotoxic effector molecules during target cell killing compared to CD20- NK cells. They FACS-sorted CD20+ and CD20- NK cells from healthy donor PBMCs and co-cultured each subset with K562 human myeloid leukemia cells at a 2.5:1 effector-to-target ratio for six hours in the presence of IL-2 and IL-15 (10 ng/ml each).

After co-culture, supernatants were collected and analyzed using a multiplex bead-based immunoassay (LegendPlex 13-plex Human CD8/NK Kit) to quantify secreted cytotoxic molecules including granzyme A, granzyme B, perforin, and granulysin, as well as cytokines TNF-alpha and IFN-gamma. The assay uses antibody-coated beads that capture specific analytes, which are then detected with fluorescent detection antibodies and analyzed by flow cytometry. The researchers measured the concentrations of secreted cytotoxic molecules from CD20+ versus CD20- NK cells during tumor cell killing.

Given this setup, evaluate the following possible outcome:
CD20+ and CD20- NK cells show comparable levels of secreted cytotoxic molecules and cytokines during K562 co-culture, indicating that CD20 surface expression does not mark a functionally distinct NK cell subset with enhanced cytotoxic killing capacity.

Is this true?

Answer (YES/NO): NO